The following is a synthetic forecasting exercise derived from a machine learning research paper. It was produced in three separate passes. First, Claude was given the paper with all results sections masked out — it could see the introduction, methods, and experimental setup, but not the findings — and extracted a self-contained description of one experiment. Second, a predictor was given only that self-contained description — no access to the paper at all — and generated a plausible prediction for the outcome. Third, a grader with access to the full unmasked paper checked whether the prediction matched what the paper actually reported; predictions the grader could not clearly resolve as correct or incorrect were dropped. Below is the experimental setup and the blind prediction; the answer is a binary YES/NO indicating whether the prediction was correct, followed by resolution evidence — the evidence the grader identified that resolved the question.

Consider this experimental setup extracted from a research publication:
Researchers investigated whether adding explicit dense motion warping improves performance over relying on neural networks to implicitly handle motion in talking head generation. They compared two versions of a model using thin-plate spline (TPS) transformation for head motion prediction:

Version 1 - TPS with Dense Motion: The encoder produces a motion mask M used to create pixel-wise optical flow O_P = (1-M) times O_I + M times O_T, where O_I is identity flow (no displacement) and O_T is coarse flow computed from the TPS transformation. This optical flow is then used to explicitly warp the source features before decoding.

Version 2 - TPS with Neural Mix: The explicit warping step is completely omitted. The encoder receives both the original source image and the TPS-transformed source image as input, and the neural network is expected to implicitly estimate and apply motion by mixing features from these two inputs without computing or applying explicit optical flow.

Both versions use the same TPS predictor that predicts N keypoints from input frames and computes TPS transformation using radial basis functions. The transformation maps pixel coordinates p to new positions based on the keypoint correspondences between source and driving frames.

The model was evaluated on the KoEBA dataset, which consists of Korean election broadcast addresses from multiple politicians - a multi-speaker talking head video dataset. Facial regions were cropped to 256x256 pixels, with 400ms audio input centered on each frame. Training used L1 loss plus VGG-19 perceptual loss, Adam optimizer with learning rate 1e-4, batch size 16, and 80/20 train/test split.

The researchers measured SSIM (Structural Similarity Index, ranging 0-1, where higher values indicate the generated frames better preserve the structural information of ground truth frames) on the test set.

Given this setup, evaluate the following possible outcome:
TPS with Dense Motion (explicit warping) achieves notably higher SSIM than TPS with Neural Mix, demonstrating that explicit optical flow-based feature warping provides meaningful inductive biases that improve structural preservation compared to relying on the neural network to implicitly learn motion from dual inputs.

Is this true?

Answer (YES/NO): NO